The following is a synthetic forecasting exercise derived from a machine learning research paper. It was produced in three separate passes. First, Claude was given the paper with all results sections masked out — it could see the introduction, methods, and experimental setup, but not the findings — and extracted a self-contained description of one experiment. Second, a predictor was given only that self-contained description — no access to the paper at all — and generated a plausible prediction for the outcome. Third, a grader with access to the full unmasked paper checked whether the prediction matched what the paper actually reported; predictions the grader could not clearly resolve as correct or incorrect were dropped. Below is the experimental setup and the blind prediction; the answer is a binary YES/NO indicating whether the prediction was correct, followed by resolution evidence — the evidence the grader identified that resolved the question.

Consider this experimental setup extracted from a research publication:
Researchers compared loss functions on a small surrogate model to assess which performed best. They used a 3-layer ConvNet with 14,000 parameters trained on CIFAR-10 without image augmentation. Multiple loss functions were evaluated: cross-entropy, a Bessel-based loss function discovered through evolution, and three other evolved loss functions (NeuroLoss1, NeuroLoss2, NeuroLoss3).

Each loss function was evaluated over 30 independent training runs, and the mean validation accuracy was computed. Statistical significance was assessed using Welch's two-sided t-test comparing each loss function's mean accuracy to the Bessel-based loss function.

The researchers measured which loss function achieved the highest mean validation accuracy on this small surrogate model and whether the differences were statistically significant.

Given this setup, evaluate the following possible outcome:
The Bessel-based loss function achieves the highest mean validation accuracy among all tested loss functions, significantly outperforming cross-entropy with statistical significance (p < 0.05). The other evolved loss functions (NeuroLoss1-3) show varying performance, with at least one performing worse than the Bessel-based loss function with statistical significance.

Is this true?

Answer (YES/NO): YES